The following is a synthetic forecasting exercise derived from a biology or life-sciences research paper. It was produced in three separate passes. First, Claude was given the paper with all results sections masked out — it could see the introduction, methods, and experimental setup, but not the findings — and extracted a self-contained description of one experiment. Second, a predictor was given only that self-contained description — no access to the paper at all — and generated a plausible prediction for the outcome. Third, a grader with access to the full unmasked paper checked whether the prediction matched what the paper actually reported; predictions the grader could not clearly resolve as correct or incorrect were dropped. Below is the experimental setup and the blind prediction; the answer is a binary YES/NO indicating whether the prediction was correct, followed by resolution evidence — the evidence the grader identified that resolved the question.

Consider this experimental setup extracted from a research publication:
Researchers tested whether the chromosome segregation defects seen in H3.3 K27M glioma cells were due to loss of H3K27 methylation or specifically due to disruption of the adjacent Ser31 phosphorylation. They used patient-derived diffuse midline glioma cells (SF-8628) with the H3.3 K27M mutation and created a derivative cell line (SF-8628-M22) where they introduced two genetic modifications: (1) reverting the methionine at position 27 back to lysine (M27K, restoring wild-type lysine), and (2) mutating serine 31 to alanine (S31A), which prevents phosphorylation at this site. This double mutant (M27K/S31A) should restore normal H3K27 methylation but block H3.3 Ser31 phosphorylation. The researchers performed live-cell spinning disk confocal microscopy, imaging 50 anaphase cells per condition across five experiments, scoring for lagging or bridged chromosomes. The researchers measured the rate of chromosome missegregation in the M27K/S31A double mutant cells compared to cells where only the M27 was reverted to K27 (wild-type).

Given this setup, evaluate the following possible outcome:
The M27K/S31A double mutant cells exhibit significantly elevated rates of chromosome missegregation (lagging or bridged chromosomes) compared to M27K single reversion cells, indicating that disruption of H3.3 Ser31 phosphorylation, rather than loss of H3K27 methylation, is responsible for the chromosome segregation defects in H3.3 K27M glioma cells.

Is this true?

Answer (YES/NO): YES